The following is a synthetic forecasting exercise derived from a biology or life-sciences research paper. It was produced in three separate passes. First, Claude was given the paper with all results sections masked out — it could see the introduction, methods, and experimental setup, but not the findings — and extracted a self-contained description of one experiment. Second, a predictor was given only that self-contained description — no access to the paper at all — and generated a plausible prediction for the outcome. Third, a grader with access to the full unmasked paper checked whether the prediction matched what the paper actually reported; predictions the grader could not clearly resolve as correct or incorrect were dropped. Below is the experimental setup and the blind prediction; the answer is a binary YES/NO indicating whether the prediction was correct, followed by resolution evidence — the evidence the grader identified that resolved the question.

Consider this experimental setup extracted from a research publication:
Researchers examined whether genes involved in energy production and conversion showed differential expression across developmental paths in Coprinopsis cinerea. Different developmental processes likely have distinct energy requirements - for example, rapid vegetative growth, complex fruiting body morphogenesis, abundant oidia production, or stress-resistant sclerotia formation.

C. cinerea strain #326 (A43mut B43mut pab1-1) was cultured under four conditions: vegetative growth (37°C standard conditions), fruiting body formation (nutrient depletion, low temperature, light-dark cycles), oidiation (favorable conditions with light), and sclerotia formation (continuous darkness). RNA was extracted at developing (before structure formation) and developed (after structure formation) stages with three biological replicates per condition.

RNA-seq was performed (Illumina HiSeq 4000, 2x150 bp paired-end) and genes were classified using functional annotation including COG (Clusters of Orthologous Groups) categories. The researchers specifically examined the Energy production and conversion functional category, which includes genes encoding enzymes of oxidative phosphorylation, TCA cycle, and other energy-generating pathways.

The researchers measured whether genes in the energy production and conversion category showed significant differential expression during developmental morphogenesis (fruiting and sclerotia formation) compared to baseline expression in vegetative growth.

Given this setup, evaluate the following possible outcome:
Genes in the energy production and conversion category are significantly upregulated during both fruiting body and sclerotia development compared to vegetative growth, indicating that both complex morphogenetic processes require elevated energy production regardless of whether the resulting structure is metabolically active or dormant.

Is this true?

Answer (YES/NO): NO